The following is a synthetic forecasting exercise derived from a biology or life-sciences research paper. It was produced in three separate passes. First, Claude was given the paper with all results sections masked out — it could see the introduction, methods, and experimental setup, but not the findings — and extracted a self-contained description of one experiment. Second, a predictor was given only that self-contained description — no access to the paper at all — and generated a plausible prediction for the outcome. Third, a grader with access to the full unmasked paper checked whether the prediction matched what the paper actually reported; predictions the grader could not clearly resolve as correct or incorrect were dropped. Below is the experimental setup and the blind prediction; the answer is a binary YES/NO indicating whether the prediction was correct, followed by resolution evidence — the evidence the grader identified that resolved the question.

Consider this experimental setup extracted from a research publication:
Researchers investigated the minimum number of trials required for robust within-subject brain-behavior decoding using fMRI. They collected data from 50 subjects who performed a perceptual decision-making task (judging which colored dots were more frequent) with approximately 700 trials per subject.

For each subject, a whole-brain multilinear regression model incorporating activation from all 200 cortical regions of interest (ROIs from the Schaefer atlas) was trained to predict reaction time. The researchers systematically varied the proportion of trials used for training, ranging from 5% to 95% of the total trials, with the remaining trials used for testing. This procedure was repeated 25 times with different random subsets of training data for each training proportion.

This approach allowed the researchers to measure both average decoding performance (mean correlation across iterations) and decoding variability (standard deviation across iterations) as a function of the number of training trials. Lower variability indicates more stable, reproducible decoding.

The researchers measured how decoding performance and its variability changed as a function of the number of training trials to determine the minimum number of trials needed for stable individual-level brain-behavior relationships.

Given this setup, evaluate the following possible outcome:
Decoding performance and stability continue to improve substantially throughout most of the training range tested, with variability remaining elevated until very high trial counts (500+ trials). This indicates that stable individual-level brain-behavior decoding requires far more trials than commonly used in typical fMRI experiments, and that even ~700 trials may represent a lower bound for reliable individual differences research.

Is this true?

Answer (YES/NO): NO